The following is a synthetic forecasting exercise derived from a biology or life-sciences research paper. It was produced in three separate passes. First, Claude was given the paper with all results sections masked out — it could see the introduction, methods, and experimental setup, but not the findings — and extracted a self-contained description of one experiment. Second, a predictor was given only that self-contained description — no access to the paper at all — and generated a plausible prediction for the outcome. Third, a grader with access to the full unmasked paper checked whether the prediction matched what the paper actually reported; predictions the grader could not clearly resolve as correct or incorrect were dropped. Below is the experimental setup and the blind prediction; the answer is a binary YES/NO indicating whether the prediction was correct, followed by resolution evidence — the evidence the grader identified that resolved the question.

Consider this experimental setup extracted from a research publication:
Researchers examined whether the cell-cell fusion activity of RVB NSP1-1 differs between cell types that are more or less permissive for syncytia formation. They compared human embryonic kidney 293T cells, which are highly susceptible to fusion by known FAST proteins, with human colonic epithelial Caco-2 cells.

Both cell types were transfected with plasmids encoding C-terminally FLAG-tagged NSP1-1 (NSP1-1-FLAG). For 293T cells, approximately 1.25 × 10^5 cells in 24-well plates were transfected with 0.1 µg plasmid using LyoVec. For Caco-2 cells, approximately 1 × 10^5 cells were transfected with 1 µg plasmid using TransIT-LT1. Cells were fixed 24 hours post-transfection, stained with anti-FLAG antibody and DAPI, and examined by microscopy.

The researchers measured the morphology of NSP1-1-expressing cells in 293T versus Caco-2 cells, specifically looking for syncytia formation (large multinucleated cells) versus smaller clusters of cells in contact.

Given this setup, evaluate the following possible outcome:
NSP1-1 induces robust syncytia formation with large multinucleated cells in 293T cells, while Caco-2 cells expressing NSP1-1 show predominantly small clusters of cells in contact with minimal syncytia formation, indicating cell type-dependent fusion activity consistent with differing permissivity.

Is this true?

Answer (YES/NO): NO